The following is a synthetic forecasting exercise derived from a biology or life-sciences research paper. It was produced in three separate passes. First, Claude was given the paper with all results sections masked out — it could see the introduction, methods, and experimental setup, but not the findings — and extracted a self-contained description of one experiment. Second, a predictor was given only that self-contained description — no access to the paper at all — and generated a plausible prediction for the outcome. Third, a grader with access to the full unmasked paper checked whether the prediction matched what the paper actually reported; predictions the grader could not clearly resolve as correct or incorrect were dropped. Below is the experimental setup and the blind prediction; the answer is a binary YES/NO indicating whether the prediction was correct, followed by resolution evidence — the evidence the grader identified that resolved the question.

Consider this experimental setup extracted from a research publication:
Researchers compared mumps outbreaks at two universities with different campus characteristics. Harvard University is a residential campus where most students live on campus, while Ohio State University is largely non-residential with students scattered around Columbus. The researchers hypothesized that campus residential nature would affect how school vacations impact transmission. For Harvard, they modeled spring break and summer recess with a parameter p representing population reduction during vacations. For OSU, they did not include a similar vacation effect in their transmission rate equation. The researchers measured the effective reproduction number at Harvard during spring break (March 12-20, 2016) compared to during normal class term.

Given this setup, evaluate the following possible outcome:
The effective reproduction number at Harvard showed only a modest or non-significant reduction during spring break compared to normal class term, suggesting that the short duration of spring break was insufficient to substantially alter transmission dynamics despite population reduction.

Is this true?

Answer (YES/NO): NO